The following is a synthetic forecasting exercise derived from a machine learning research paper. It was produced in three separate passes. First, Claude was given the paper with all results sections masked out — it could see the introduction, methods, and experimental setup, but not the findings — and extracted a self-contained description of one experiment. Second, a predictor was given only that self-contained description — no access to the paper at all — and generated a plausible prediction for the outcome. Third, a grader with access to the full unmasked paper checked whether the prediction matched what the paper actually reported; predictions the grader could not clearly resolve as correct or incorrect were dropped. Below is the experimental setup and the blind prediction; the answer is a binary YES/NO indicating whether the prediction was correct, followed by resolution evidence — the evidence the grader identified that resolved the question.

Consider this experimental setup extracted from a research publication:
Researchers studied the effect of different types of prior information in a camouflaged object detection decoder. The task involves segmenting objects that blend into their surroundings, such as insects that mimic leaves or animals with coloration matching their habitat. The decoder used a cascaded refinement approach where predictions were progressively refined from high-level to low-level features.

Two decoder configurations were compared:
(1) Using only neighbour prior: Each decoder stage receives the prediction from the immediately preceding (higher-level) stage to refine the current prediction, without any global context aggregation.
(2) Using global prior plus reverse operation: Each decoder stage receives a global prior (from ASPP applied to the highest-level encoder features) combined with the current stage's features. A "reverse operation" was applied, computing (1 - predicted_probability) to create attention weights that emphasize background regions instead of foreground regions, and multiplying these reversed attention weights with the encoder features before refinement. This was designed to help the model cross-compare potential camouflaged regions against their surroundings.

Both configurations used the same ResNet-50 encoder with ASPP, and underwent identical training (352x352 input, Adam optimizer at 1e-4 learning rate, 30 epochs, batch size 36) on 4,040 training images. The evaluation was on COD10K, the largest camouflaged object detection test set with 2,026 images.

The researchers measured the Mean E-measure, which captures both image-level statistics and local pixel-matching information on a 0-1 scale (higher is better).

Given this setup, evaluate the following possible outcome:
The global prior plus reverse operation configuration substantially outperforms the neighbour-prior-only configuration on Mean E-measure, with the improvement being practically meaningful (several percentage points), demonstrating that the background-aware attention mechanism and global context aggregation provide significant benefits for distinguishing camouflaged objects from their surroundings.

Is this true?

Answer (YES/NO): YES